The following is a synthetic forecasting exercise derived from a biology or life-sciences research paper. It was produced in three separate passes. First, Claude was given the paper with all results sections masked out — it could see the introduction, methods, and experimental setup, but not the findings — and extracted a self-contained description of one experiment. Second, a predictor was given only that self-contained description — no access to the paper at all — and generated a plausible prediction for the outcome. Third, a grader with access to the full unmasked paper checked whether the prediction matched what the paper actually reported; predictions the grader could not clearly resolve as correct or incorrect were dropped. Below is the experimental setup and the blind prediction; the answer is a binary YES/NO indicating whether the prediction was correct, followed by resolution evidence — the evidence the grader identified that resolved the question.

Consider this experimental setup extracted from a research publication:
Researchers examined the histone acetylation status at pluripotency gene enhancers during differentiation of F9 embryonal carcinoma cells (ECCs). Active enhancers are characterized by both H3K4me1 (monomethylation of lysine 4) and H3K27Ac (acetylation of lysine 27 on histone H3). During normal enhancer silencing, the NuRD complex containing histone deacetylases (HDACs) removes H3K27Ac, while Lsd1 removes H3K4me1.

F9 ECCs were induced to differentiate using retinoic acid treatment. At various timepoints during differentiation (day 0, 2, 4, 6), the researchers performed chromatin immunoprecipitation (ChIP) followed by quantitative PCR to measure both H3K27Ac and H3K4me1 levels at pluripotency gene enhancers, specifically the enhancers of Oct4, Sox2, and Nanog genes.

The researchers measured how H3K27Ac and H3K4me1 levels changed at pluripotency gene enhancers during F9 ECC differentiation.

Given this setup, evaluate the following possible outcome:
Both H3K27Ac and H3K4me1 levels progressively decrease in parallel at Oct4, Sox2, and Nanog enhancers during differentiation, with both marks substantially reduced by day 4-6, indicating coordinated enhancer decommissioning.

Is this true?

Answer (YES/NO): NO